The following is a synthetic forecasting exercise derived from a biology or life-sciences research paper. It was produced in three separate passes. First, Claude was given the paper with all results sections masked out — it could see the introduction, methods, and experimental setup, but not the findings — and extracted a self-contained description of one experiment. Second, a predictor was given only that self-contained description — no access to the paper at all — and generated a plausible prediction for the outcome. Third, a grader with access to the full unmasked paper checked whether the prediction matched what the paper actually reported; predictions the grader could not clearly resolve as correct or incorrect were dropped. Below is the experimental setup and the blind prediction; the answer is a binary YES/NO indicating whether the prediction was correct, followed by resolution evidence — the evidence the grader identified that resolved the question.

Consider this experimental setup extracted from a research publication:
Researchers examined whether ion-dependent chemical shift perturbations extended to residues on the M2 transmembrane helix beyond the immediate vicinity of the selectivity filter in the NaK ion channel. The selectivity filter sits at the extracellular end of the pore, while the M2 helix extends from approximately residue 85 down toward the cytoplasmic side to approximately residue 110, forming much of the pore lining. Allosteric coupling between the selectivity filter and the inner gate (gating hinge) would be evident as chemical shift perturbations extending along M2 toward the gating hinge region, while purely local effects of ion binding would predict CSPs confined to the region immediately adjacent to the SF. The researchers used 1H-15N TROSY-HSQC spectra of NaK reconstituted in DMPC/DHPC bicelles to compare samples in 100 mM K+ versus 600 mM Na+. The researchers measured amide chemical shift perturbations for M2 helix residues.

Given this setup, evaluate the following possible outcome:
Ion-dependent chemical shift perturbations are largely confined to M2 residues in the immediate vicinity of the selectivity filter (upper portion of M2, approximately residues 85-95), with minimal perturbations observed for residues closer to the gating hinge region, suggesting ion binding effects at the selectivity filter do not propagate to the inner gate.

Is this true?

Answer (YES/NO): NO